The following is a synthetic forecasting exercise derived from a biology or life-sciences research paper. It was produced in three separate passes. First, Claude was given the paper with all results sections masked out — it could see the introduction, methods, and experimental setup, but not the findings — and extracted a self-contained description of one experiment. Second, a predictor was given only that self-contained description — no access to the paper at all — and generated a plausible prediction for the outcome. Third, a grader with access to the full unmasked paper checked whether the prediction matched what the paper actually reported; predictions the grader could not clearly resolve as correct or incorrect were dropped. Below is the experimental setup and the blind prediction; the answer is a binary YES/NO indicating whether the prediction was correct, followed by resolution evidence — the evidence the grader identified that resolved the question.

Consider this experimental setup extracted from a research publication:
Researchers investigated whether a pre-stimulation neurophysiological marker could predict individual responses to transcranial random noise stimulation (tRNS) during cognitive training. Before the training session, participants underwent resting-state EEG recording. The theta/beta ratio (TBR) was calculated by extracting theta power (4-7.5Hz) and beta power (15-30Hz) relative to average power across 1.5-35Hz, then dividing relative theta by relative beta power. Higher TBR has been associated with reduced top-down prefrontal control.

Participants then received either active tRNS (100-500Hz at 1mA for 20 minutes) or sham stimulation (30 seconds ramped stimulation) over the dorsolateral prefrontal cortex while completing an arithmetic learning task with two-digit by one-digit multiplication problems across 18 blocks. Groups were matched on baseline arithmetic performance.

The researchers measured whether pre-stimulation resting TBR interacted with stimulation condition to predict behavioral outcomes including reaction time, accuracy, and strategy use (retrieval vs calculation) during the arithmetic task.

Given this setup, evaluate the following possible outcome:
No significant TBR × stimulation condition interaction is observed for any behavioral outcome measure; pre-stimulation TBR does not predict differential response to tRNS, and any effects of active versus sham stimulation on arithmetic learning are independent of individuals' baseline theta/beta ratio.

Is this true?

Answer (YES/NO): NO